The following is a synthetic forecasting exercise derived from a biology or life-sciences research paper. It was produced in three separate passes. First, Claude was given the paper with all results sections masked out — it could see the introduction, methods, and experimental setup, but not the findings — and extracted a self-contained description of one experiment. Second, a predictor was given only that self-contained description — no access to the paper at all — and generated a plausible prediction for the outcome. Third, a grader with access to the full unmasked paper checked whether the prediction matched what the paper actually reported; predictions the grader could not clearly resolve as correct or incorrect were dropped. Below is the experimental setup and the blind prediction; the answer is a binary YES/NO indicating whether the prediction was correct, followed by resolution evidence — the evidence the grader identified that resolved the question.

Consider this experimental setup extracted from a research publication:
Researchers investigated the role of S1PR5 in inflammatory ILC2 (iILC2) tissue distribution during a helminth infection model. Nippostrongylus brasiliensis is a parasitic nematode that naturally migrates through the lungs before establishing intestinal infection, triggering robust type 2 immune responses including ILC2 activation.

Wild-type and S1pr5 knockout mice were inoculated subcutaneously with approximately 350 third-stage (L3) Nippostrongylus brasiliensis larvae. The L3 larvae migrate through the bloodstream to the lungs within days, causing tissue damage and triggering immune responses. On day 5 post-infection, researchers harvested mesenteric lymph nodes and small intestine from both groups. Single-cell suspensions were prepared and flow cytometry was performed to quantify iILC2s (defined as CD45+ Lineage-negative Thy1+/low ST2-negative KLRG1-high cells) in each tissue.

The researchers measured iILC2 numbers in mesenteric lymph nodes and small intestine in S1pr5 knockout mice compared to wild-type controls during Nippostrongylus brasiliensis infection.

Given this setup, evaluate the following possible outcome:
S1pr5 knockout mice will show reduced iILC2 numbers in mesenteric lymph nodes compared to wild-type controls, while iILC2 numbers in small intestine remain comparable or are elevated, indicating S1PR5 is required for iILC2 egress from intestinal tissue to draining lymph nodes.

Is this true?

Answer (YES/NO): YES